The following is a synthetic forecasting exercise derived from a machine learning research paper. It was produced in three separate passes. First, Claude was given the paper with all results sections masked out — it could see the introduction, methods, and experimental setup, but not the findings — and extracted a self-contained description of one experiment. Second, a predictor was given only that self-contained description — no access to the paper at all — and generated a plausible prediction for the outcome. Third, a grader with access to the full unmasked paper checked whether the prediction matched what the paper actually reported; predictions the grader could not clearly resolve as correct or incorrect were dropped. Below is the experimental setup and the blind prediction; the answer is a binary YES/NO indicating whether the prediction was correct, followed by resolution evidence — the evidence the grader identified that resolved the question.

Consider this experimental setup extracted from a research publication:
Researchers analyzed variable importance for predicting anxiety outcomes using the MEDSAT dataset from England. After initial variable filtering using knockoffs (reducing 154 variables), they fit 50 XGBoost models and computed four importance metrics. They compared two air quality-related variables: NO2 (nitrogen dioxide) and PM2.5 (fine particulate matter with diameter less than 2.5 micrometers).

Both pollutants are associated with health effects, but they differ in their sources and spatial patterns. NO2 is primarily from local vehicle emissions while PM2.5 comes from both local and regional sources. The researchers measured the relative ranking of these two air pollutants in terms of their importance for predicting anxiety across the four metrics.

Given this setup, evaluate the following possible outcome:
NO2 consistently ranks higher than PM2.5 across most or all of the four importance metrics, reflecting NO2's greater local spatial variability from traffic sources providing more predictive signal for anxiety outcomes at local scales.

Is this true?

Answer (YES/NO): YES